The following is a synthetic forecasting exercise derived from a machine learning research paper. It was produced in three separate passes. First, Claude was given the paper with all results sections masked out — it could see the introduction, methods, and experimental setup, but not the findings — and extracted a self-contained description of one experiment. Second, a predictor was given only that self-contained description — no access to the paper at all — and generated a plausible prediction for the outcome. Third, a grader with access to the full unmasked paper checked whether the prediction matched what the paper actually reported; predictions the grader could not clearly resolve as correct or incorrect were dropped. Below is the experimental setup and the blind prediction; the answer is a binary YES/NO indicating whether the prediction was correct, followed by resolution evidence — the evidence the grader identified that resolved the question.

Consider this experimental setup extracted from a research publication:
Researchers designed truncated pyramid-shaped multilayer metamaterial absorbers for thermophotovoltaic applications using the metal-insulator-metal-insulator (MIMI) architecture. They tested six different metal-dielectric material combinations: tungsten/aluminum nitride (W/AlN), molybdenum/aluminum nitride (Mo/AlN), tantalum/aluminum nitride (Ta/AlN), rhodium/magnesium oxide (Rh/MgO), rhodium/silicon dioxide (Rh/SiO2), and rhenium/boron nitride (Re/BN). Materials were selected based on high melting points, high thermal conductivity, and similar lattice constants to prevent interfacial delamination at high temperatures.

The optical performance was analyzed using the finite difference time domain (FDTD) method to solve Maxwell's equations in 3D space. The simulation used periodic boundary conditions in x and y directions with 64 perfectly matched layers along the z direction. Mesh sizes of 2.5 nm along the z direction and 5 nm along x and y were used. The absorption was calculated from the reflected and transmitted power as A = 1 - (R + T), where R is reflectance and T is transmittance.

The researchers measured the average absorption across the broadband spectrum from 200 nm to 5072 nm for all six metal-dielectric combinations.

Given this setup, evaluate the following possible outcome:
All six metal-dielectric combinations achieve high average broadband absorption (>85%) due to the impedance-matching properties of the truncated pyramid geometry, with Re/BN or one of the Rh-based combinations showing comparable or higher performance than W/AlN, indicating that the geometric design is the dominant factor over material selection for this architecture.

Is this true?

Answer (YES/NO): NO